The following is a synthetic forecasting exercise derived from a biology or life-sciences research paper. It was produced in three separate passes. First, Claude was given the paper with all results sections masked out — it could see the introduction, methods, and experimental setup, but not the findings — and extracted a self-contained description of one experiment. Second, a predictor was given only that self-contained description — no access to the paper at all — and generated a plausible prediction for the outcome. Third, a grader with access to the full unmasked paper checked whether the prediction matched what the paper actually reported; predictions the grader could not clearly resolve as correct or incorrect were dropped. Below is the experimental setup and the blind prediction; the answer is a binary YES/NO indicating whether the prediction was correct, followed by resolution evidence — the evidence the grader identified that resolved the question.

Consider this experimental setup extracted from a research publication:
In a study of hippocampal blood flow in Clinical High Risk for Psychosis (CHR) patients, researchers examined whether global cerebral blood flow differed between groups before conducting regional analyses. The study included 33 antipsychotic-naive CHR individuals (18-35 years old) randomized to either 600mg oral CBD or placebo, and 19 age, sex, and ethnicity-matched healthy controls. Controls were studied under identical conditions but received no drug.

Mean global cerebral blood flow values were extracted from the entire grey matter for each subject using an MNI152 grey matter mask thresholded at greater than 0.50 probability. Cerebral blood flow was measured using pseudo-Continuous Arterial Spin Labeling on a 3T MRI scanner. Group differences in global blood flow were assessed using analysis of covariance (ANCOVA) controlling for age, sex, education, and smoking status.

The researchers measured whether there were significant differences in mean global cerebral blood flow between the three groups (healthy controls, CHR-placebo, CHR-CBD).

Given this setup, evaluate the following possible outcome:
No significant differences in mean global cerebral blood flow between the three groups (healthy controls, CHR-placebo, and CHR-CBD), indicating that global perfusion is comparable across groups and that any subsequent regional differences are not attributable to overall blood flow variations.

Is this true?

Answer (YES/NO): YES